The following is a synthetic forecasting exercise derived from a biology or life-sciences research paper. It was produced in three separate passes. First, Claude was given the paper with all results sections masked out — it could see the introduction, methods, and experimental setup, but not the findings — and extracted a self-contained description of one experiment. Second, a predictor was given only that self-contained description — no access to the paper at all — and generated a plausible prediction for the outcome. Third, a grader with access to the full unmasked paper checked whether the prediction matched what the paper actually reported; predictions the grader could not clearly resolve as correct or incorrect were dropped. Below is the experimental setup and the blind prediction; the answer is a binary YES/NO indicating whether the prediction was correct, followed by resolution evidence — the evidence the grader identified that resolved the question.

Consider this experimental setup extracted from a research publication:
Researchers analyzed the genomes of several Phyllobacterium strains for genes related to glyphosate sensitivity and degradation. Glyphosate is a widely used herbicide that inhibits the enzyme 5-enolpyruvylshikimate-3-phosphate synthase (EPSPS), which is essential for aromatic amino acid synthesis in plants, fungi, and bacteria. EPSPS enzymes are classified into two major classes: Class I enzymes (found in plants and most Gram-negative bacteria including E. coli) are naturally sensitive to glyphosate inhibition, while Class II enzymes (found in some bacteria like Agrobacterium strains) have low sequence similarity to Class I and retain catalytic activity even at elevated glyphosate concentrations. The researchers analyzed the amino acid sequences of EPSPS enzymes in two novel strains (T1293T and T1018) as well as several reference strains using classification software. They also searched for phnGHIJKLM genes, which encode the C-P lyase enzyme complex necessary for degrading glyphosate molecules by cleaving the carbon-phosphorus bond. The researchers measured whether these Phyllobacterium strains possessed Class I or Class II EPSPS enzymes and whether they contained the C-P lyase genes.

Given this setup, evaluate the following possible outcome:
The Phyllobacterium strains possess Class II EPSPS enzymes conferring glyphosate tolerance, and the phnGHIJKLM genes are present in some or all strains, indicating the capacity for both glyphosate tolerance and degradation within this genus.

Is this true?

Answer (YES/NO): YES